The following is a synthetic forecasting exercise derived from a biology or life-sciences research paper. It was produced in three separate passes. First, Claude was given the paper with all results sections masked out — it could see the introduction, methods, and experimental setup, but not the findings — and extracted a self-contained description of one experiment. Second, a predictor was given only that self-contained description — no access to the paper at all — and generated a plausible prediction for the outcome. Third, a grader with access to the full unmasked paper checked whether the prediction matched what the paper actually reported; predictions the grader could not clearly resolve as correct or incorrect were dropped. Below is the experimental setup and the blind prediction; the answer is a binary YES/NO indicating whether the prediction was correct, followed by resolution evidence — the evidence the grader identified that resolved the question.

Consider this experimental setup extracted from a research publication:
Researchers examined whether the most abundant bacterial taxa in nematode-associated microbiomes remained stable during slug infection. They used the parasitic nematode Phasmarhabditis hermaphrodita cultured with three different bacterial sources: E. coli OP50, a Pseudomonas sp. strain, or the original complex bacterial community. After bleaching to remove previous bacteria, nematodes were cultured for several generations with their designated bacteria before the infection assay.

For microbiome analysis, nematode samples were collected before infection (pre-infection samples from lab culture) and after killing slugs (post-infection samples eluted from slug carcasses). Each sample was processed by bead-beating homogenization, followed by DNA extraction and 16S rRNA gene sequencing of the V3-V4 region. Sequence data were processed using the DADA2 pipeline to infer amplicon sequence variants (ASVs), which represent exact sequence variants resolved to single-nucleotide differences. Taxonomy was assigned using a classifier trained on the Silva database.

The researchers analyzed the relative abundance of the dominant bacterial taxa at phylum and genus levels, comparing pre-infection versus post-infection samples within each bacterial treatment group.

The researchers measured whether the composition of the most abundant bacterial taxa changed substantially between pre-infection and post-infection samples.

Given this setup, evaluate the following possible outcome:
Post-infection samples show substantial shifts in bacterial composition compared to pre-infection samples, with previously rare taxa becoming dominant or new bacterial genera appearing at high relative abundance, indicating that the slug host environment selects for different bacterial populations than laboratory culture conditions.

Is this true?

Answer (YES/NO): NO